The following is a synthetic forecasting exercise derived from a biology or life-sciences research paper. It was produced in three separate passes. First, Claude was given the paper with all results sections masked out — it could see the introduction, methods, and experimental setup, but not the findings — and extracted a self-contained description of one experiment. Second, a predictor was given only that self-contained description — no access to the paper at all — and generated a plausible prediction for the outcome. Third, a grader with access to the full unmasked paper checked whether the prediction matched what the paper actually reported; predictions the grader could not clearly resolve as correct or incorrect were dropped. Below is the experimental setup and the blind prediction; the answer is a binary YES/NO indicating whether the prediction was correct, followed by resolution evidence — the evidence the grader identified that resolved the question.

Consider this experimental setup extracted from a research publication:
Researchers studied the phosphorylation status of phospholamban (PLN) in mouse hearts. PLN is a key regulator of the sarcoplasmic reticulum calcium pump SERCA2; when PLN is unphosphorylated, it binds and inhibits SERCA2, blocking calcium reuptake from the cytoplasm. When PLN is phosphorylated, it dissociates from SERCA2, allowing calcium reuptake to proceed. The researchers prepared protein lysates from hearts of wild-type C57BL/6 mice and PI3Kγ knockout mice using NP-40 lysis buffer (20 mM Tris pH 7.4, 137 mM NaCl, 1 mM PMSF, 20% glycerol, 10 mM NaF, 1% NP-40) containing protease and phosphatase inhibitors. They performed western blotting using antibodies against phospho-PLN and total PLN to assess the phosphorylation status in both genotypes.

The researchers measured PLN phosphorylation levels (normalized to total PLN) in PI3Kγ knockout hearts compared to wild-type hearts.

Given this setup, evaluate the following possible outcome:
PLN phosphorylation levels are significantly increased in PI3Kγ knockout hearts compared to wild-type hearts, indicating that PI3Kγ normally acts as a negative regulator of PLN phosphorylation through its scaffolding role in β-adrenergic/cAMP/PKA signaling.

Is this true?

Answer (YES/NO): NO